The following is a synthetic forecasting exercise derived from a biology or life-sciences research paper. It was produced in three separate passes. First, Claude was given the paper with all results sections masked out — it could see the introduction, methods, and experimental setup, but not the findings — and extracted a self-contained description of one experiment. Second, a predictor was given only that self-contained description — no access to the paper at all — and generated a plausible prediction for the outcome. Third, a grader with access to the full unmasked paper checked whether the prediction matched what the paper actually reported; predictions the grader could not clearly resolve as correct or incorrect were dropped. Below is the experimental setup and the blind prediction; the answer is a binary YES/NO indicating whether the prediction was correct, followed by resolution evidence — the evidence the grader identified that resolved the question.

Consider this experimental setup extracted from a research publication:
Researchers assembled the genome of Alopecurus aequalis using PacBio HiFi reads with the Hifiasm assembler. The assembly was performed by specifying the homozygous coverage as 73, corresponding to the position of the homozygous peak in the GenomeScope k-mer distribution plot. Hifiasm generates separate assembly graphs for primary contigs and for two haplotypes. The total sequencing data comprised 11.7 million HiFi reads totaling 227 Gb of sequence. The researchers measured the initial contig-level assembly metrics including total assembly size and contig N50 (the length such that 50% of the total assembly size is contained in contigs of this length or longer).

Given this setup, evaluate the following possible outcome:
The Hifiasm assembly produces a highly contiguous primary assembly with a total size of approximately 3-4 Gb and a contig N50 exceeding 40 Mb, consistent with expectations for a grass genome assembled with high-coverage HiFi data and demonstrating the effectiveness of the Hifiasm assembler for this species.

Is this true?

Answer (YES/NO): NO